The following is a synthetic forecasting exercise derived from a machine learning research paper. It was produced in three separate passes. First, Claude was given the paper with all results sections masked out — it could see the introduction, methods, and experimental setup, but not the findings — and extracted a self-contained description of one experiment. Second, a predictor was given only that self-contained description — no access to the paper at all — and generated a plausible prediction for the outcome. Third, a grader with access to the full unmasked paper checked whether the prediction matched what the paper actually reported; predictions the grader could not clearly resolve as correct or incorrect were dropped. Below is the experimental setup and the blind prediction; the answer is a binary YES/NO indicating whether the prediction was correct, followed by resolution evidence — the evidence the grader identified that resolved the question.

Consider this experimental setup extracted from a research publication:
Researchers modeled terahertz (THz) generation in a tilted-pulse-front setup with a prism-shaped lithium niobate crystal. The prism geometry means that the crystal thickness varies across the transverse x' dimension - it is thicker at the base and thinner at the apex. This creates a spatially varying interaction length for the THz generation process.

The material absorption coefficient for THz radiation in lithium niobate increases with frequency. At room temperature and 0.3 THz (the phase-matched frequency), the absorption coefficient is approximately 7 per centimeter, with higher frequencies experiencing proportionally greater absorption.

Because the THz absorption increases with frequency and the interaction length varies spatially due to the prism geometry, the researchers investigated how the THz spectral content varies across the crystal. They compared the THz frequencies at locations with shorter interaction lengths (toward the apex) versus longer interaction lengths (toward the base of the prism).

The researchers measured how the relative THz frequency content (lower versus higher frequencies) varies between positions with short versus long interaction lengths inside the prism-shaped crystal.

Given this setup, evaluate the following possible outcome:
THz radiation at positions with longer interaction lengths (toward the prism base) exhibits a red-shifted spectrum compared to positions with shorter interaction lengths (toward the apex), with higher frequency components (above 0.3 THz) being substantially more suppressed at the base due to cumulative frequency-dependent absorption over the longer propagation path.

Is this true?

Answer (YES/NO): YES